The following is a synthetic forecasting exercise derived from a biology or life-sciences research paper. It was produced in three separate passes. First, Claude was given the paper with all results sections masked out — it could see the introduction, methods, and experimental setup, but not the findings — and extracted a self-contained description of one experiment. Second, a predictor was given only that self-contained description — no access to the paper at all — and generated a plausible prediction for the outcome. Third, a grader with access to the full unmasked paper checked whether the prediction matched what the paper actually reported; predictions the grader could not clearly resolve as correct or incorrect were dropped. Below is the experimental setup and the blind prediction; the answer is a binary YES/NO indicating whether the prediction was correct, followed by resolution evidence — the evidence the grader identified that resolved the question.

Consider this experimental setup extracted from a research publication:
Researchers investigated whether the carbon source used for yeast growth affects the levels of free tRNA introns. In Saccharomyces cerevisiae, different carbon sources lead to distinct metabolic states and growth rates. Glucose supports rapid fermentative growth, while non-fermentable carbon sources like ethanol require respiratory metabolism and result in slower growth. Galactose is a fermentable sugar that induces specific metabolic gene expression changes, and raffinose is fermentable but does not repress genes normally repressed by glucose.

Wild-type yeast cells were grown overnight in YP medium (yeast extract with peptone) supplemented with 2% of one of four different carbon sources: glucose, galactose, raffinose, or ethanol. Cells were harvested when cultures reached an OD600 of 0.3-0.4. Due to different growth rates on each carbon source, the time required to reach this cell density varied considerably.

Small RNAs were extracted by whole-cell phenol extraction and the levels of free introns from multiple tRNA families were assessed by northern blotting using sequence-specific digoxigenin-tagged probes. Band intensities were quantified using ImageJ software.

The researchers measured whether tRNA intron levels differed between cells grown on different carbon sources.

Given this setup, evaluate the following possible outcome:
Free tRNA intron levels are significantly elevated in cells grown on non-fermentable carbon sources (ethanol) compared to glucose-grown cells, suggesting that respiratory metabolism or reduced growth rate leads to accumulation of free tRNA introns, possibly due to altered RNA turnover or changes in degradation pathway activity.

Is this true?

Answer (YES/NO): NO